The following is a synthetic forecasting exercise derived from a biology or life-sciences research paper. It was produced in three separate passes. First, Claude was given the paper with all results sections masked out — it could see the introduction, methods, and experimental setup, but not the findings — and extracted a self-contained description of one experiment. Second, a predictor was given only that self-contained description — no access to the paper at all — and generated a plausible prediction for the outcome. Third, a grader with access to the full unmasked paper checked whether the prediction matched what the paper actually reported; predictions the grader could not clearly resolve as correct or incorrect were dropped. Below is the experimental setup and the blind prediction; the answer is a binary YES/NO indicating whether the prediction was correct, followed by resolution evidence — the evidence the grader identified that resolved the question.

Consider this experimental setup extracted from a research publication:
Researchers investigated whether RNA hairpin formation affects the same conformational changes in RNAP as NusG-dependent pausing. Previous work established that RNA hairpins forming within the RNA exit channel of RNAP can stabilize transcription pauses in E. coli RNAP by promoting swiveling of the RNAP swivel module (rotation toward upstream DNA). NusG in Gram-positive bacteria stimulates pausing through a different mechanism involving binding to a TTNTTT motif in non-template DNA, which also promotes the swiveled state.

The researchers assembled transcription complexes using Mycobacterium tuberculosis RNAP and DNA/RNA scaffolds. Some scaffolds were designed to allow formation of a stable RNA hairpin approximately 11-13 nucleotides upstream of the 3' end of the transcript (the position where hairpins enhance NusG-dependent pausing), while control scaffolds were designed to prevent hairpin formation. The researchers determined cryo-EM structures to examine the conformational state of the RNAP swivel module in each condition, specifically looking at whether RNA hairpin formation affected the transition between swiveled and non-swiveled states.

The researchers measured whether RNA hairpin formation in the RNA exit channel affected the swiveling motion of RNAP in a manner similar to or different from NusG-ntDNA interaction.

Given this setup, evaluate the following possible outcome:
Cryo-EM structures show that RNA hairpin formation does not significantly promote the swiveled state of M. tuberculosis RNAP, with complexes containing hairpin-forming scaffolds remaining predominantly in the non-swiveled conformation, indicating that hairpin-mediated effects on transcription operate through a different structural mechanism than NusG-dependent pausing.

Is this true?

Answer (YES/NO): NO